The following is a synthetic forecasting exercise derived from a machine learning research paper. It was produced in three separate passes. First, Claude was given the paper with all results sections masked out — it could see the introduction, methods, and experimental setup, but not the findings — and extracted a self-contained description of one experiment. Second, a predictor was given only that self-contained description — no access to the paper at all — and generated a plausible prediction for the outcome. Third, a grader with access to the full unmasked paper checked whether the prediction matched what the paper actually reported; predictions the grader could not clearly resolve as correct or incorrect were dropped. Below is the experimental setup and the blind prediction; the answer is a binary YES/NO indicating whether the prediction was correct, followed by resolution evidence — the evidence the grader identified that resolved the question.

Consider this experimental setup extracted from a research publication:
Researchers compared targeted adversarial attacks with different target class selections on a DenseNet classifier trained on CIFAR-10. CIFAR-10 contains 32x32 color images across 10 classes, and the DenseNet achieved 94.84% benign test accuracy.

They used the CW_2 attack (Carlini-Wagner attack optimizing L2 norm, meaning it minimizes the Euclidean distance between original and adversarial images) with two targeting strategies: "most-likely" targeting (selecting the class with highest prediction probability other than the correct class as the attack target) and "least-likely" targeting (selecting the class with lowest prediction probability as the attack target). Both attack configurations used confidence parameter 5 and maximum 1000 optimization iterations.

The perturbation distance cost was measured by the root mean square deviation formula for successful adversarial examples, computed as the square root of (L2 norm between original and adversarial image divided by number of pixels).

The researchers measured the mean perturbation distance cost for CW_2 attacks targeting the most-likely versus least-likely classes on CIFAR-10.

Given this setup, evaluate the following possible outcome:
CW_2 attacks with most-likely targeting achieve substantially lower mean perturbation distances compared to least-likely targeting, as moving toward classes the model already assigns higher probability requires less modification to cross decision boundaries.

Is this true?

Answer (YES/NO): YES